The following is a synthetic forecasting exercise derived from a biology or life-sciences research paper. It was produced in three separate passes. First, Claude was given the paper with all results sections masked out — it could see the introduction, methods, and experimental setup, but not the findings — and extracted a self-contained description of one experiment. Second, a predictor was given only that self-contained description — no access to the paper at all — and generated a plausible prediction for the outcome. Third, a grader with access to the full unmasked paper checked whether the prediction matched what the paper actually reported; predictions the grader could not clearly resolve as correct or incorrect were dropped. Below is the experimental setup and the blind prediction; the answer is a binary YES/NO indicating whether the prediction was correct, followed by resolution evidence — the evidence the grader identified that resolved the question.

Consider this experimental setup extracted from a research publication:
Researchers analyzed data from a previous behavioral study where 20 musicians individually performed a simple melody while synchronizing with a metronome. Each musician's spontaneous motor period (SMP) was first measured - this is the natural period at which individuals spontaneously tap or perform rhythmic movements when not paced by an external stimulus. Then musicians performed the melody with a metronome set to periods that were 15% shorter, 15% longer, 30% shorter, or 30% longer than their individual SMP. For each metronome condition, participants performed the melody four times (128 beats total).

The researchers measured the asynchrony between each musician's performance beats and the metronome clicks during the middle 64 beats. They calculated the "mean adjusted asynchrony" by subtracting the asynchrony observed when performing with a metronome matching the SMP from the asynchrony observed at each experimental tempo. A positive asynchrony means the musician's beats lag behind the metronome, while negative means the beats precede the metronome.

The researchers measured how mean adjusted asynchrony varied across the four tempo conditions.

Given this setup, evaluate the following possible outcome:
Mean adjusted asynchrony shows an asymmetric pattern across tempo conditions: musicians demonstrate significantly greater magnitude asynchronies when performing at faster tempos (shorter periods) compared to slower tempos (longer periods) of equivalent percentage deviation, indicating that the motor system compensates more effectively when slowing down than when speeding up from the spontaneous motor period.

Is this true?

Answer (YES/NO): NO